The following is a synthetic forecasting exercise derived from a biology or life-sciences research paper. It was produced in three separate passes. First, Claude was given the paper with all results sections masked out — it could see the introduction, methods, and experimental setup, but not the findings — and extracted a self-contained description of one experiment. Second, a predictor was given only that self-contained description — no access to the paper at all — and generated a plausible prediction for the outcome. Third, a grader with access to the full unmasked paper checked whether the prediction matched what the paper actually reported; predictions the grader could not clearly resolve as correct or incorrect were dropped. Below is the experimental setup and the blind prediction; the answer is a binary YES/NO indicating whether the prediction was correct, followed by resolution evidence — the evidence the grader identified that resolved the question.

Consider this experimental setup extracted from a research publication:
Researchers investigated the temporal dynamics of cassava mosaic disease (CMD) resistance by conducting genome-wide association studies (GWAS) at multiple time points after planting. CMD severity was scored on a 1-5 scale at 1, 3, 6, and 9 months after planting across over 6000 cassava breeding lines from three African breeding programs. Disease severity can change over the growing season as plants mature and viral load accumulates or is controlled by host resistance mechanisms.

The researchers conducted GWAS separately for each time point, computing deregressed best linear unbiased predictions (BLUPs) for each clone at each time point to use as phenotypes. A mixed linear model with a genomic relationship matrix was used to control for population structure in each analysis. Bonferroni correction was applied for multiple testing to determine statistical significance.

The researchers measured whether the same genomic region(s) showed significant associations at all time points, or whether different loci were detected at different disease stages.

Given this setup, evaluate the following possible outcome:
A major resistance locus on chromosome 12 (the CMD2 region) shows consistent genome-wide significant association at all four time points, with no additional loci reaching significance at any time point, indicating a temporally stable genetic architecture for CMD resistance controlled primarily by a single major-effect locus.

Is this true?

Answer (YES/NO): NO